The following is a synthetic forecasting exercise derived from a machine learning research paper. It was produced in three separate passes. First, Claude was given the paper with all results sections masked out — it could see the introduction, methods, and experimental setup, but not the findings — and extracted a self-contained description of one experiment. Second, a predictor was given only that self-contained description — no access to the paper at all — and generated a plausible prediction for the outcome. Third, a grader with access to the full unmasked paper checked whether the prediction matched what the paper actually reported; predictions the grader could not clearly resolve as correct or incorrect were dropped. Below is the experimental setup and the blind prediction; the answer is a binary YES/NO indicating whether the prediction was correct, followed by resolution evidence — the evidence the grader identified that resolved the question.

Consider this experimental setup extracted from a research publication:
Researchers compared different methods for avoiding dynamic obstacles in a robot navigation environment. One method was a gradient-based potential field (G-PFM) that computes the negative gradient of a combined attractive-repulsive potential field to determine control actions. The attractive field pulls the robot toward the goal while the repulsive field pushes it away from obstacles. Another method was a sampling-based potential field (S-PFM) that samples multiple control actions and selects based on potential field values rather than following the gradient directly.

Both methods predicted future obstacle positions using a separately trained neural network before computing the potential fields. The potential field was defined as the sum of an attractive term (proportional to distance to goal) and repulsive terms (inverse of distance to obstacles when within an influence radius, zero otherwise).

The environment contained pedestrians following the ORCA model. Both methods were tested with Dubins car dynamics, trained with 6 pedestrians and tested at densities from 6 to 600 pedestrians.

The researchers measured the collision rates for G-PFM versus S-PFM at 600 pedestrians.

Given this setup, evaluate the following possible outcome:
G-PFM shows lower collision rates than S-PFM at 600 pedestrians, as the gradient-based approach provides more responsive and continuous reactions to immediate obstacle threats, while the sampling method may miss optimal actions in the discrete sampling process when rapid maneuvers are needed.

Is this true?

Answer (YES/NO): NO